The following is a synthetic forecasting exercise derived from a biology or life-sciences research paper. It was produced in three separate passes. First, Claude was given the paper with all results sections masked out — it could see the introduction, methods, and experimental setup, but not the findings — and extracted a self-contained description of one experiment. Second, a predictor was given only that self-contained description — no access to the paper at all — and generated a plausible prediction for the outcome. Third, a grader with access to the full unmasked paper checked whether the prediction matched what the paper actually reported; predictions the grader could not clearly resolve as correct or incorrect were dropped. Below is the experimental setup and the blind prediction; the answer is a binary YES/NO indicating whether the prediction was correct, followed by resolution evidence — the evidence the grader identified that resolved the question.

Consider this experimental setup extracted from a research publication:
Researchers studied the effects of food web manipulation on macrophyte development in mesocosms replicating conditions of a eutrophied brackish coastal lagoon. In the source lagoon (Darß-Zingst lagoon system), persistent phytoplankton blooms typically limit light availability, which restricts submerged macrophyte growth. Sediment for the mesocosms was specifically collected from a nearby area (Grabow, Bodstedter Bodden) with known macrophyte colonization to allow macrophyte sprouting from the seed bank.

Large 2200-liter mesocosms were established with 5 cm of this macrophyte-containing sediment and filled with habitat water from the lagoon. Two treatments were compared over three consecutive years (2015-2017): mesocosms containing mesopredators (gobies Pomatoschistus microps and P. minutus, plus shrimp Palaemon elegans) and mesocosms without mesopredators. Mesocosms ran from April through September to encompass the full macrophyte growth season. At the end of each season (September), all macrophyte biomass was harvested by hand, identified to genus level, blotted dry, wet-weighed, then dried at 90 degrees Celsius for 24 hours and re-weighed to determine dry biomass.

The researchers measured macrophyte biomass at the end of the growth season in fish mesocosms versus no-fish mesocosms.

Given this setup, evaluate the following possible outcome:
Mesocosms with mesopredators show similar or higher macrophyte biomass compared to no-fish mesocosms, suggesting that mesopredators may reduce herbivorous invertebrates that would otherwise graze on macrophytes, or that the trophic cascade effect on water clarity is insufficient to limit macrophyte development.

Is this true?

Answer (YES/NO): YES